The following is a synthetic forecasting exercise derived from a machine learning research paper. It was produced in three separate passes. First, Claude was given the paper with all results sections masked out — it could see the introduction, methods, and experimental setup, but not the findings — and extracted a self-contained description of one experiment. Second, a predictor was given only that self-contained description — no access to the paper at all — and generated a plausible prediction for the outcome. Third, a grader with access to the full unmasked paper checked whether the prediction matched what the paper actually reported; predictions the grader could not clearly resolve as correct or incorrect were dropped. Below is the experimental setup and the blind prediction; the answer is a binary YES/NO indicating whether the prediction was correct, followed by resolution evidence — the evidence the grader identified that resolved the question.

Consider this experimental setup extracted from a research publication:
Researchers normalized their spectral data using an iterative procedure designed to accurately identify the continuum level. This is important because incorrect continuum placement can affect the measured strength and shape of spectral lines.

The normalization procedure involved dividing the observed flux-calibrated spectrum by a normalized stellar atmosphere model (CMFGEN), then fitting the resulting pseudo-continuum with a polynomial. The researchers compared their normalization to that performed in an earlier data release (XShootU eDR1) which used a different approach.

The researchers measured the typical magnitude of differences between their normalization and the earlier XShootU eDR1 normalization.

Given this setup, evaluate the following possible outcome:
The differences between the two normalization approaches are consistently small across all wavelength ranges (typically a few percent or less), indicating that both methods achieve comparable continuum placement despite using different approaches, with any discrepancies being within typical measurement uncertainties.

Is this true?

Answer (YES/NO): YES